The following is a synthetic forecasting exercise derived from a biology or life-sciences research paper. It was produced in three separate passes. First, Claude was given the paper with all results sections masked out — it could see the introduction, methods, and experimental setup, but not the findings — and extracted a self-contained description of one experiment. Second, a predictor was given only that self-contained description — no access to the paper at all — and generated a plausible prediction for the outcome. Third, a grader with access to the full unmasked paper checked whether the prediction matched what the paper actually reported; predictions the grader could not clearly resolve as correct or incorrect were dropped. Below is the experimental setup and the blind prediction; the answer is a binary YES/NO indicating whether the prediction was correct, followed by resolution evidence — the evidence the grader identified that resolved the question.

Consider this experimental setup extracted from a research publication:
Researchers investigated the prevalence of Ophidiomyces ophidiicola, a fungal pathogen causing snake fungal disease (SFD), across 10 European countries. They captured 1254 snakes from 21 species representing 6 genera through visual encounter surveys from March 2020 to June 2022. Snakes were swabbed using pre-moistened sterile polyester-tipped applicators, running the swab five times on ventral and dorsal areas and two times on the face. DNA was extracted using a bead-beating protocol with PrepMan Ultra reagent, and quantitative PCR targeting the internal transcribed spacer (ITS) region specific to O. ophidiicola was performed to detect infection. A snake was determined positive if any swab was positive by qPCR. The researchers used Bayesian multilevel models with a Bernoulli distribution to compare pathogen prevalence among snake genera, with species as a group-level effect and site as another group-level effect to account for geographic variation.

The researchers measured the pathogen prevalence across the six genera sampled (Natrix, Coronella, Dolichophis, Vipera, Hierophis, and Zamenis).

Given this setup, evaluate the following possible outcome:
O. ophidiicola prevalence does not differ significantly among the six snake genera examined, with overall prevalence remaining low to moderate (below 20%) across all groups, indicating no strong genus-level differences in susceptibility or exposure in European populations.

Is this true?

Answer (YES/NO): NO